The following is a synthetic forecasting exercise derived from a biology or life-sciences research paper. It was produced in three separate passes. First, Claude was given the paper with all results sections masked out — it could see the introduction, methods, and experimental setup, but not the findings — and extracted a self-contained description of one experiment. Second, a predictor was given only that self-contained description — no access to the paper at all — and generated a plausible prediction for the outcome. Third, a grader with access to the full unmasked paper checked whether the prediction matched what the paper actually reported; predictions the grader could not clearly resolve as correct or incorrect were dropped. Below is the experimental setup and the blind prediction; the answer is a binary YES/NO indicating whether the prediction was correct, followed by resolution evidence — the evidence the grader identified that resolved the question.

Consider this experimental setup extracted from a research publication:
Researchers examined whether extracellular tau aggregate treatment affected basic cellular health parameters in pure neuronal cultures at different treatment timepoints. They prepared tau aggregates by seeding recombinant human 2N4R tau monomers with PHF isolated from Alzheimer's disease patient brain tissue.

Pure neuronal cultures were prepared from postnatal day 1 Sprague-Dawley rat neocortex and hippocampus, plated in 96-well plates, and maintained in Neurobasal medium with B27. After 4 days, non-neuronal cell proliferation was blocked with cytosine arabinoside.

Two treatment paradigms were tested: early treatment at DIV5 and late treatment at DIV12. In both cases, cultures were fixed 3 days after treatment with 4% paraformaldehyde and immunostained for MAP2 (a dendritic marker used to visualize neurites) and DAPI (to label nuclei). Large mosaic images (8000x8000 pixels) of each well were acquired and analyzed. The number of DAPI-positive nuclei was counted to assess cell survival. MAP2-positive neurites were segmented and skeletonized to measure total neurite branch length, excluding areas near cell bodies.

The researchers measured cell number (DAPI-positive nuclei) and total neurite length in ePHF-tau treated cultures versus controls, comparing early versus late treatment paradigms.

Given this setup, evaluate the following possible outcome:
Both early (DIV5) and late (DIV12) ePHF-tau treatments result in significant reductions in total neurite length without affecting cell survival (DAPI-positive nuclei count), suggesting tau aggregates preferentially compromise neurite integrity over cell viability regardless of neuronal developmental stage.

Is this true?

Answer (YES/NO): NO